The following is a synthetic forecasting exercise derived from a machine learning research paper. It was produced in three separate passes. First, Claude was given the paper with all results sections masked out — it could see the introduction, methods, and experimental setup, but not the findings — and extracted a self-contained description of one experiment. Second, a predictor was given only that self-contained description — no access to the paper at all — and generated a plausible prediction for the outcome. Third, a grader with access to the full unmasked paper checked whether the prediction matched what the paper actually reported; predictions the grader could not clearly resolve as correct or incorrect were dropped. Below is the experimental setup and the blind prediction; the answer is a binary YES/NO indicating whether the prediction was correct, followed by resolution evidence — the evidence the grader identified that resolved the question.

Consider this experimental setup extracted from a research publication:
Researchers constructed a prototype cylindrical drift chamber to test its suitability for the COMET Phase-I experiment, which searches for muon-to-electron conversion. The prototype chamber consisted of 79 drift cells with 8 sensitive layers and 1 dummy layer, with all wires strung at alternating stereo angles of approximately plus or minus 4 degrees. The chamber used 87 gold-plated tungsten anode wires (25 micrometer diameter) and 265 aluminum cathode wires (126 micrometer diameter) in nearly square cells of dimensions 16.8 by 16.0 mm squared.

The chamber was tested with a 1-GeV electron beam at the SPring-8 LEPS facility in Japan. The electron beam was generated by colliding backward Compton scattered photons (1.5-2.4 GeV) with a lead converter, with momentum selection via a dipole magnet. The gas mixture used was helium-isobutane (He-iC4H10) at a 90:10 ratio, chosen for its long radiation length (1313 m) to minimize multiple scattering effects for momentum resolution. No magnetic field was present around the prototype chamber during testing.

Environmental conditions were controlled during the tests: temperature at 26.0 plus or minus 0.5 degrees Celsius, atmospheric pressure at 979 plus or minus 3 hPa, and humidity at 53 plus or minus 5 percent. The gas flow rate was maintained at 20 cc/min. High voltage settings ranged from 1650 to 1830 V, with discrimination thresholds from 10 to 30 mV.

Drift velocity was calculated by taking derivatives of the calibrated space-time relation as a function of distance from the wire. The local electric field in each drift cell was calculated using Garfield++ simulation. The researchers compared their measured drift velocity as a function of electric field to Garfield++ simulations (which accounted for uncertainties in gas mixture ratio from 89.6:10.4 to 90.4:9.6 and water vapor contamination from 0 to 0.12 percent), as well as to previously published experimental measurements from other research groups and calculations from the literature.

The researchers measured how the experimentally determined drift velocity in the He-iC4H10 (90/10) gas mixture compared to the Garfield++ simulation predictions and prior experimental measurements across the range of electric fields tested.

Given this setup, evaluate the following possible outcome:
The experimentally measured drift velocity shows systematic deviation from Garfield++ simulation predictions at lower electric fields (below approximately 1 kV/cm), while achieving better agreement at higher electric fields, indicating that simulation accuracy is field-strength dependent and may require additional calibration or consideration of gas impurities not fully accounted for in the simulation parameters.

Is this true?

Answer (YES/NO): NO